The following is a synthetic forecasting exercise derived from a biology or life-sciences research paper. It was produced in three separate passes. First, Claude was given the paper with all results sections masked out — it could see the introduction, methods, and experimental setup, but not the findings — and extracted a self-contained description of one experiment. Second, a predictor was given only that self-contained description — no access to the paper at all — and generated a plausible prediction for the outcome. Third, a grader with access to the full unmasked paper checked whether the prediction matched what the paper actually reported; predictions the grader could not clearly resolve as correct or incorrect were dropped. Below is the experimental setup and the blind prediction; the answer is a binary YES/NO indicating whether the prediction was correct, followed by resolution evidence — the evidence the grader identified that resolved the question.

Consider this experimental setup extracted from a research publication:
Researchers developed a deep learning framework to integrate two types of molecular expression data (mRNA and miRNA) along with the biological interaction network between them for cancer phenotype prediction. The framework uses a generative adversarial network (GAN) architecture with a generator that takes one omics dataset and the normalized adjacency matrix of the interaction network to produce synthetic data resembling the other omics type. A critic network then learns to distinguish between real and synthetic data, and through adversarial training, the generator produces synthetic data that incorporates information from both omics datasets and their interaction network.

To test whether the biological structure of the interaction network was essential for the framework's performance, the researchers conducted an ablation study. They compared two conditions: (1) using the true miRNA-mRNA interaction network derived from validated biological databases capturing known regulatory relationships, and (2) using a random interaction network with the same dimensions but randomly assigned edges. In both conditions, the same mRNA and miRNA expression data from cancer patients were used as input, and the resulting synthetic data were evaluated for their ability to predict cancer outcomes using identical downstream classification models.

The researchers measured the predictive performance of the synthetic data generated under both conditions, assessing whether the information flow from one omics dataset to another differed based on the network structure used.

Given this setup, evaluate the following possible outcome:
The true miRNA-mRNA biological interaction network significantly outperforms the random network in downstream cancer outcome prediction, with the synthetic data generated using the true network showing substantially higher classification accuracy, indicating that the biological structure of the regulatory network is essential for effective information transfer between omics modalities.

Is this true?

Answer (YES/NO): NO